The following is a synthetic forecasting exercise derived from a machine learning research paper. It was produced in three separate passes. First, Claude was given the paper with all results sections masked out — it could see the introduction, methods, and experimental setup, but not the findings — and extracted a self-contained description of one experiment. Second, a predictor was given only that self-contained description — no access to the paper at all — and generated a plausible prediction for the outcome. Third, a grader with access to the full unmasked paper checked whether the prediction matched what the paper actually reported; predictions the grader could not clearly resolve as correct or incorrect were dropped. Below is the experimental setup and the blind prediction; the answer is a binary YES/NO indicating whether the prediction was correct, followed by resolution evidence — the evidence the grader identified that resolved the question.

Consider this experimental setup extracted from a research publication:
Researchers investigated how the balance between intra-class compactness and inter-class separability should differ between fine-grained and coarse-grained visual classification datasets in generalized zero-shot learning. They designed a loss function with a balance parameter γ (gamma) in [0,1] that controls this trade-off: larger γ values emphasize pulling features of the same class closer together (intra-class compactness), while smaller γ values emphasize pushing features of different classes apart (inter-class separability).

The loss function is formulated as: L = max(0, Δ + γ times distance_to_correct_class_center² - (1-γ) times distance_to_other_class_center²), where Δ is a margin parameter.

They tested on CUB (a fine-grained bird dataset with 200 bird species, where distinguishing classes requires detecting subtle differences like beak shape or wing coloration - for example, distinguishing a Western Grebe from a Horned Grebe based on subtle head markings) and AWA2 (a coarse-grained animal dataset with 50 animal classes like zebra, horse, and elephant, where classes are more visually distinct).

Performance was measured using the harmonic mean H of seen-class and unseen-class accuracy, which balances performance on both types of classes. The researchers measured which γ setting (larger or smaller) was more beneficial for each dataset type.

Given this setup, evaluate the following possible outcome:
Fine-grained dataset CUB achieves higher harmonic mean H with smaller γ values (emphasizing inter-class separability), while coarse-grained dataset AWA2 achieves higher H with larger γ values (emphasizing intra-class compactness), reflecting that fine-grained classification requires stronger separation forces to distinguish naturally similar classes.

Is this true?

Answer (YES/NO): NO